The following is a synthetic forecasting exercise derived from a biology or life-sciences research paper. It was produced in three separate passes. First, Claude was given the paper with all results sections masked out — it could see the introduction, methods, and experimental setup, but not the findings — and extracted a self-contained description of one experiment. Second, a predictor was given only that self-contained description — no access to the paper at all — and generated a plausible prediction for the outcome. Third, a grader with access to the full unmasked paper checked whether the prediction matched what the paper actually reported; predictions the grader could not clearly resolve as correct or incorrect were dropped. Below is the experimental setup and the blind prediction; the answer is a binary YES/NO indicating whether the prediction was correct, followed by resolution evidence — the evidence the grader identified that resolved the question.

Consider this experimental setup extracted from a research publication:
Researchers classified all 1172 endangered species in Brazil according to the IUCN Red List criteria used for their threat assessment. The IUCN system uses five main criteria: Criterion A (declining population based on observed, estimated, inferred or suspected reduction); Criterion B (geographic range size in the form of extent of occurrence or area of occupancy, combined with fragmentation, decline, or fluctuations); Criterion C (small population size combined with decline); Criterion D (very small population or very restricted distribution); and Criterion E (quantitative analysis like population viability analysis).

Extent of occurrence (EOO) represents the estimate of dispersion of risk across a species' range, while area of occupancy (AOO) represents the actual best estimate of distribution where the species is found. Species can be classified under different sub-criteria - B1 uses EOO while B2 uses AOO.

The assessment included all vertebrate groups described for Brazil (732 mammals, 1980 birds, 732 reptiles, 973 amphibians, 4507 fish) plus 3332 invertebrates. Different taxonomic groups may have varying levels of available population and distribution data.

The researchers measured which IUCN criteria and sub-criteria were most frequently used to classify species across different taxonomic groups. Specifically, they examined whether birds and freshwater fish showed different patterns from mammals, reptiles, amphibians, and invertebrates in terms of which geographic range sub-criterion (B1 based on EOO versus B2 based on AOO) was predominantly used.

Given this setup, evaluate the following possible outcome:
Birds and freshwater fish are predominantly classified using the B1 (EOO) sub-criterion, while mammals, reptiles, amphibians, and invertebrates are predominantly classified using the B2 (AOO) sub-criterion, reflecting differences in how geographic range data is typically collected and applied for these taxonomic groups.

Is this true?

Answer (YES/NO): NO